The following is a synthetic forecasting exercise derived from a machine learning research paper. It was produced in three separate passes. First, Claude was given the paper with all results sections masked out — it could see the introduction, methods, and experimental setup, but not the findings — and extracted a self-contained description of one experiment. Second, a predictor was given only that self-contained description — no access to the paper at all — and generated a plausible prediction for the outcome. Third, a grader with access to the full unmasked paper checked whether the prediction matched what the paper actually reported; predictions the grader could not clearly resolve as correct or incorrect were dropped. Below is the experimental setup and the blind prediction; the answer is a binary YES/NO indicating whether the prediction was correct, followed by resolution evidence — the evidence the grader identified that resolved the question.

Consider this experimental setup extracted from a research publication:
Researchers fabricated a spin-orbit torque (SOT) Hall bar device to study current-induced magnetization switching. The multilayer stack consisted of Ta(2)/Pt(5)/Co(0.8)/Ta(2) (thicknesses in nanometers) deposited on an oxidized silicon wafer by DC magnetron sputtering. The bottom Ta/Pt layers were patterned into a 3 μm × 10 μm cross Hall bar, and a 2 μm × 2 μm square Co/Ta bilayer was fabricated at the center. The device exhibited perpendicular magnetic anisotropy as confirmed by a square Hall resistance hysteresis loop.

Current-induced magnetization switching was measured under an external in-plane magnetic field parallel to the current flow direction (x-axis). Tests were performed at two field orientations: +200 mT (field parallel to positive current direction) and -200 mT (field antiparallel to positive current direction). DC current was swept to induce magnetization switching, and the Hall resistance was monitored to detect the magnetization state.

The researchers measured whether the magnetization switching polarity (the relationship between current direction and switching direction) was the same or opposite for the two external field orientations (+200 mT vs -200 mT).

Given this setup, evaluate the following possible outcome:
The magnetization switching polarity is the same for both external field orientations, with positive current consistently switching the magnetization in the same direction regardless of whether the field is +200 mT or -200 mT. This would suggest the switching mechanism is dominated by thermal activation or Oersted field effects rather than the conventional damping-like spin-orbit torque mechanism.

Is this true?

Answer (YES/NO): NO